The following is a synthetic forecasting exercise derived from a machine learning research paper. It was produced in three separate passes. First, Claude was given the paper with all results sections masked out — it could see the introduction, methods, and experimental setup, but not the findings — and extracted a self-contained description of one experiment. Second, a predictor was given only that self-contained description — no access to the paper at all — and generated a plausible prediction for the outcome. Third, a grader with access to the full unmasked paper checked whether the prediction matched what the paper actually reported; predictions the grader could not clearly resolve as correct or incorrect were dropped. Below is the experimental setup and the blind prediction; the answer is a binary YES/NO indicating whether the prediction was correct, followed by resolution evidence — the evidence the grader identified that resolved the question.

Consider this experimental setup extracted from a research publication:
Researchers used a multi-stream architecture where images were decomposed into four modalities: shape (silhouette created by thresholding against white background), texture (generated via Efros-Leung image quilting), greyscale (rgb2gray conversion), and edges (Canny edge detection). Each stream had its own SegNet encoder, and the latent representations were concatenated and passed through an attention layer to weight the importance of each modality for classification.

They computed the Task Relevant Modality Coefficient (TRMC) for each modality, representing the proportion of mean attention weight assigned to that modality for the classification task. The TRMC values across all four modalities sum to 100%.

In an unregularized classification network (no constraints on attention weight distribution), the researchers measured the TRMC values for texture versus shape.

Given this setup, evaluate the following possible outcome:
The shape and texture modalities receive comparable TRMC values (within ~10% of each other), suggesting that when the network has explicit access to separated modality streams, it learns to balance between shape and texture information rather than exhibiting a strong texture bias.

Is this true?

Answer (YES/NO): YES